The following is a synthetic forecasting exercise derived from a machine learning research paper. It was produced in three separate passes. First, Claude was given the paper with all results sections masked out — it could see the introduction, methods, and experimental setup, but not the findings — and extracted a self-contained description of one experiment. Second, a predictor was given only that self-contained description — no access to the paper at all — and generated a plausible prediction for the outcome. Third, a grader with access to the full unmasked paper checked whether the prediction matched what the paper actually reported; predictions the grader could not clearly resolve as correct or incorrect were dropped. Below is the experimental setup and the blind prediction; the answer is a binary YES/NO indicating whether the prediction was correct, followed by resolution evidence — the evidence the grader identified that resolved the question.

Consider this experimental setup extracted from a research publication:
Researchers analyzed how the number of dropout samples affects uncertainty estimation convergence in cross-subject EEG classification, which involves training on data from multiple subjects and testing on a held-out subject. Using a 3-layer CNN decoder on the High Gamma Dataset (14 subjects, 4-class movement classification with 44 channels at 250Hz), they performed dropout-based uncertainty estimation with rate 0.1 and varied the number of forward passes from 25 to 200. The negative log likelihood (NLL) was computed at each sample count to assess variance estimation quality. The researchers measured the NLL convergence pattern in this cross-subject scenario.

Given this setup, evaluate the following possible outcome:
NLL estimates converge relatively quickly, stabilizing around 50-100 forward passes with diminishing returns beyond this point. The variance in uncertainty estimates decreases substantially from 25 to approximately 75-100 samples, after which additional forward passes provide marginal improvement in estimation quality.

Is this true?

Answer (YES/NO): NO